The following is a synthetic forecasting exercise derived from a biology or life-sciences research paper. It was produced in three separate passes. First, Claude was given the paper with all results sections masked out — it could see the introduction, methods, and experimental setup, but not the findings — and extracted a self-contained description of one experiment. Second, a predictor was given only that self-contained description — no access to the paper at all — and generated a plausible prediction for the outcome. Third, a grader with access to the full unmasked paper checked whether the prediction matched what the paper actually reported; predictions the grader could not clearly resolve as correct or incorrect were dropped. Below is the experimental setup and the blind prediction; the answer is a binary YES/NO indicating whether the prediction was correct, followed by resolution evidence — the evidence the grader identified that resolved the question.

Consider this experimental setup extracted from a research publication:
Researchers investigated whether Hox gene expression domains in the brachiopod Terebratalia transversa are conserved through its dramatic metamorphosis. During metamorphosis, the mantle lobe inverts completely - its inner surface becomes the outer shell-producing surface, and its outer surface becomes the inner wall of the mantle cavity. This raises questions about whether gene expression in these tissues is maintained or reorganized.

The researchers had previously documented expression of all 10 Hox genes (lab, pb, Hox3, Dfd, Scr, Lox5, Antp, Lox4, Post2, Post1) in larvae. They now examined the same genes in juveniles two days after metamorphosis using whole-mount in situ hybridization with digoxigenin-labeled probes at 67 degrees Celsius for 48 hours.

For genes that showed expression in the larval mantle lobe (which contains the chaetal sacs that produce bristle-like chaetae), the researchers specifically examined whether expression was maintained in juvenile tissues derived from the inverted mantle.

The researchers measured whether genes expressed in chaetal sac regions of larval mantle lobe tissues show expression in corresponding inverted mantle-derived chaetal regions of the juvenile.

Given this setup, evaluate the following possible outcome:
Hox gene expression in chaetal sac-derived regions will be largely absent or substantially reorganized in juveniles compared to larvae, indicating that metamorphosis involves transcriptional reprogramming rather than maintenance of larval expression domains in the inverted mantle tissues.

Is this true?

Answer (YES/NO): NO